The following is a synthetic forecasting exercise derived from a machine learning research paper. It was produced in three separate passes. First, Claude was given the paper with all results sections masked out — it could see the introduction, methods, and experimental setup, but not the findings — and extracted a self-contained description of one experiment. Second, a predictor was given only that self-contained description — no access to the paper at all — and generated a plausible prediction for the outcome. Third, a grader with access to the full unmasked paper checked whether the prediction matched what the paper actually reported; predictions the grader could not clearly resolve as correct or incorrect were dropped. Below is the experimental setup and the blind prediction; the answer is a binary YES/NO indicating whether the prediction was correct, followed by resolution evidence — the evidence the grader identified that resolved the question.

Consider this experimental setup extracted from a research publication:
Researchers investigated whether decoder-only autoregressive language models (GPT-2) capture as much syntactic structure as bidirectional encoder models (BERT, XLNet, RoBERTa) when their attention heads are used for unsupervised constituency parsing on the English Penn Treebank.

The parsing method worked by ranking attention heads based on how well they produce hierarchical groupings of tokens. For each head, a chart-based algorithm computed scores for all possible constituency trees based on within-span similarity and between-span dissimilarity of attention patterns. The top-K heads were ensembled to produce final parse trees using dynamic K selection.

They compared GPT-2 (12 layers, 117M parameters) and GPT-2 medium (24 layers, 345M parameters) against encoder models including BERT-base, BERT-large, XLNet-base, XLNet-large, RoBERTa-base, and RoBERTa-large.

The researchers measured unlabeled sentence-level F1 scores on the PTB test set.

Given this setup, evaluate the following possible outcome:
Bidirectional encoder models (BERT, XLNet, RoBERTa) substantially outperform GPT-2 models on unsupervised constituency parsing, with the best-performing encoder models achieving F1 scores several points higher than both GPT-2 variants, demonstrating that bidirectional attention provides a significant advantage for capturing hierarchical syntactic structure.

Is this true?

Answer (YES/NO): YES